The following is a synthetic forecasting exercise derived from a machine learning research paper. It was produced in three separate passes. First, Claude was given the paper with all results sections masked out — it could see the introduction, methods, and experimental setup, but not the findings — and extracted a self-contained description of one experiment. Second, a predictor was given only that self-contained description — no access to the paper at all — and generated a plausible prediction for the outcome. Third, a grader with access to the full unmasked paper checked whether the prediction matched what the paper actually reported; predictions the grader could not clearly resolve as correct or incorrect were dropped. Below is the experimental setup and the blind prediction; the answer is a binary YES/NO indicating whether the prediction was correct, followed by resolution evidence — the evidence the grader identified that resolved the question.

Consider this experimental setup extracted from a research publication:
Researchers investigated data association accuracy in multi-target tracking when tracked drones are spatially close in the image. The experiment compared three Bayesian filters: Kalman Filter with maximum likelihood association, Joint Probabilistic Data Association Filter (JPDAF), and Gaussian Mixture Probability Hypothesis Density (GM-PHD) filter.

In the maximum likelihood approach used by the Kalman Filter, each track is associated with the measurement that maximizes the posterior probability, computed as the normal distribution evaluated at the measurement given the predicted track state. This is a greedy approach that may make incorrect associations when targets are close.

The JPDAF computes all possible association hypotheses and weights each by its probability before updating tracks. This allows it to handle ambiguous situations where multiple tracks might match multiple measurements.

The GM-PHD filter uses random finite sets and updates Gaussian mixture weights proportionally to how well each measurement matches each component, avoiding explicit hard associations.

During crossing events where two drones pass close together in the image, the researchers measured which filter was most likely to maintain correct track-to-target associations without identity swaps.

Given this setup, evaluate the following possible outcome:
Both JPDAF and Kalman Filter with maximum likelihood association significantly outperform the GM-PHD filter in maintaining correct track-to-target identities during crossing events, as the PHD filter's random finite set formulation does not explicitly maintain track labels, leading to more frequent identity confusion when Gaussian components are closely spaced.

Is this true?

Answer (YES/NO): NO